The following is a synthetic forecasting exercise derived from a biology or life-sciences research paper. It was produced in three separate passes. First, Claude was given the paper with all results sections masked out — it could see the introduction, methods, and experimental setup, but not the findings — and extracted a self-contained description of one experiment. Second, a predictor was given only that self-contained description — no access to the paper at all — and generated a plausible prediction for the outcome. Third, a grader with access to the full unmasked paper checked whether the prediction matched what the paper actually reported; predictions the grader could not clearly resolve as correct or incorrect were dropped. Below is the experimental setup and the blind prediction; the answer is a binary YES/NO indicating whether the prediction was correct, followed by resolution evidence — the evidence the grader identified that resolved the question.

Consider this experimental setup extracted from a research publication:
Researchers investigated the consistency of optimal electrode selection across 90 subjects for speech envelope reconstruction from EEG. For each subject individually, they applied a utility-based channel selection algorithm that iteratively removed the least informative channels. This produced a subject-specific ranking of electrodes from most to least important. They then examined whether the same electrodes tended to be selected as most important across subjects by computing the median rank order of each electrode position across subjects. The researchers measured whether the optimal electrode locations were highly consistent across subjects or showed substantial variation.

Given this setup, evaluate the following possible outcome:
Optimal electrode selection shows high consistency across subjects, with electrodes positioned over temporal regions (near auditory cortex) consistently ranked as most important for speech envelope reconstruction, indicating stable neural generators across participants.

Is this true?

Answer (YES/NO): NO